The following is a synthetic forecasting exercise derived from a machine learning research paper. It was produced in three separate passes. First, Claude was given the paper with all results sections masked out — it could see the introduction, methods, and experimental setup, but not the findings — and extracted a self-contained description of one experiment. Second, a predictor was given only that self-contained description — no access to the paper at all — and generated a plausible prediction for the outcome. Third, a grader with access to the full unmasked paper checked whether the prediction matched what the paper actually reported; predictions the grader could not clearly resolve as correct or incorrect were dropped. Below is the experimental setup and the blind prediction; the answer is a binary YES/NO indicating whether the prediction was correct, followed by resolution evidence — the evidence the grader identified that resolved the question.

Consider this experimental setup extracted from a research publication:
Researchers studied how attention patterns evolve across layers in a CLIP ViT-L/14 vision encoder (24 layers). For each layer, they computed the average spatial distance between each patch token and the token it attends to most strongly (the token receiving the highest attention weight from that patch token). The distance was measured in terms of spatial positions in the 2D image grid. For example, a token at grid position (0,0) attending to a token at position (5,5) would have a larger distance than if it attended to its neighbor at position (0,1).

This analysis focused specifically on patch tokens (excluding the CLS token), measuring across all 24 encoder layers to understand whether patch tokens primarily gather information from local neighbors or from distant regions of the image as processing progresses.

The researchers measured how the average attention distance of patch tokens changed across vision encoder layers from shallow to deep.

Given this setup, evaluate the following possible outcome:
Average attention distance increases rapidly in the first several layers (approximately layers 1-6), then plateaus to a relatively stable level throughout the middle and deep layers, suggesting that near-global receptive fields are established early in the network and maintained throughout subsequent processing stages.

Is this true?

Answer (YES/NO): NO